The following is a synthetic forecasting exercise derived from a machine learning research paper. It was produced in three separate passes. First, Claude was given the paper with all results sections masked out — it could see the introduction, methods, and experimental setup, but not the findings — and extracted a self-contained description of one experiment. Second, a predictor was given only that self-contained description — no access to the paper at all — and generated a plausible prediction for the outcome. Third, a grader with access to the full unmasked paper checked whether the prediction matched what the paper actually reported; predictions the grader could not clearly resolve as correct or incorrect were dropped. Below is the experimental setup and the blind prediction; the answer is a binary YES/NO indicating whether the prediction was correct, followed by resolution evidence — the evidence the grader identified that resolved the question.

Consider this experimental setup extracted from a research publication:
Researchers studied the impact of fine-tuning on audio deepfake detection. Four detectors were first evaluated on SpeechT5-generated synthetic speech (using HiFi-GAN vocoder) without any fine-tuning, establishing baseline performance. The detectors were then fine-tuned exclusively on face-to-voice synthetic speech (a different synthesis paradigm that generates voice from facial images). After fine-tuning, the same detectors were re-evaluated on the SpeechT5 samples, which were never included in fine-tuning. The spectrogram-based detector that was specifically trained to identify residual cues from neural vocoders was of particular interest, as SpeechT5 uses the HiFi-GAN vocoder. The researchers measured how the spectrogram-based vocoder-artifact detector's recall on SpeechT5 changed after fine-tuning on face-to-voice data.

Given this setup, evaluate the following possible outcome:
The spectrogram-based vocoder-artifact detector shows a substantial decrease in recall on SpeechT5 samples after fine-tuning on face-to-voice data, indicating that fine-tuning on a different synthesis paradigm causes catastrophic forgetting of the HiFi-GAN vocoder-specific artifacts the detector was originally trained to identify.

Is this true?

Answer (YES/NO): YES